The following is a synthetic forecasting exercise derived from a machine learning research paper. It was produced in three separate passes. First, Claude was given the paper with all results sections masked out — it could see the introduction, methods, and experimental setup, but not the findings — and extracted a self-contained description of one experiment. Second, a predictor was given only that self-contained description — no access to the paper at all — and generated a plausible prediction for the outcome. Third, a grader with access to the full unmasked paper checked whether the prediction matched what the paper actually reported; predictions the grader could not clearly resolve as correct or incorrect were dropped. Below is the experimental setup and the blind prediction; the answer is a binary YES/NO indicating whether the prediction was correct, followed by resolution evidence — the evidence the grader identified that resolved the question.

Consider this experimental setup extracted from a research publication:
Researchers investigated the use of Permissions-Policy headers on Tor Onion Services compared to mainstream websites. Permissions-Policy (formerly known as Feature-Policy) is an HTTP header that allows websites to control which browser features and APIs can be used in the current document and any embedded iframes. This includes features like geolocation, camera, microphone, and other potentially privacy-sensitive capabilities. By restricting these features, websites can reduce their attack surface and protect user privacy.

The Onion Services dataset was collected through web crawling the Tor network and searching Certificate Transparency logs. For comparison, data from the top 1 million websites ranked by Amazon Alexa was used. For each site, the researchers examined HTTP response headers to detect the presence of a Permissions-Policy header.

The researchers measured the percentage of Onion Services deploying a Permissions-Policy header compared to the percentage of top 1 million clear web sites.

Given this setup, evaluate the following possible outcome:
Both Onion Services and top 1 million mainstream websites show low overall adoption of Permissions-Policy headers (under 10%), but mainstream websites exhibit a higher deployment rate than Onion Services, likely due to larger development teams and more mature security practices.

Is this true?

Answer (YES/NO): NO